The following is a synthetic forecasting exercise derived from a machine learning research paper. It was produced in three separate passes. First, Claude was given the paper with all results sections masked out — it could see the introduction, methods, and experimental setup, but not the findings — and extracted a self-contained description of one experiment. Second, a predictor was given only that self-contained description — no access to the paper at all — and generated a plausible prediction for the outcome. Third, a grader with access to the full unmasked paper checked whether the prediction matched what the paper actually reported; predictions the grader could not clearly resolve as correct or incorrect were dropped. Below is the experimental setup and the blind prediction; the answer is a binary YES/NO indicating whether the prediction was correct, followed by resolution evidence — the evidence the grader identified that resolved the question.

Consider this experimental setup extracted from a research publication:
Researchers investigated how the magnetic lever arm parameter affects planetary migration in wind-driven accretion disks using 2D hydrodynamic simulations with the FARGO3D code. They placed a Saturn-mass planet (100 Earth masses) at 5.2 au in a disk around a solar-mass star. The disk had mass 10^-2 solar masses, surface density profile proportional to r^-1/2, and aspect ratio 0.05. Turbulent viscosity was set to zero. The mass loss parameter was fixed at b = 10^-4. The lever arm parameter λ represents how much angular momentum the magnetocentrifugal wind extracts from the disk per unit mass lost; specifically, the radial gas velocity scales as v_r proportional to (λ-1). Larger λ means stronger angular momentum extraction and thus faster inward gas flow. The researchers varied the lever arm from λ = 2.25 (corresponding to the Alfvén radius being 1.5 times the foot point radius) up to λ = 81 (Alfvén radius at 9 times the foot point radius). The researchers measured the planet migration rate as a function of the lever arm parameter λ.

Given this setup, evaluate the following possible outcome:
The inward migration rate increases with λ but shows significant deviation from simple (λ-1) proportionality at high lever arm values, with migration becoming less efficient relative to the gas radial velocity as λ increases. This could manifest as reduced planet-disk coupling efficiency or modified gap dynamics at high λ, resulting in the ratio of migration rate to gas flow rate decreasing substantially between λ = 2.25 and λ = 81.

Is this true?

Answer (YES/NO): NO